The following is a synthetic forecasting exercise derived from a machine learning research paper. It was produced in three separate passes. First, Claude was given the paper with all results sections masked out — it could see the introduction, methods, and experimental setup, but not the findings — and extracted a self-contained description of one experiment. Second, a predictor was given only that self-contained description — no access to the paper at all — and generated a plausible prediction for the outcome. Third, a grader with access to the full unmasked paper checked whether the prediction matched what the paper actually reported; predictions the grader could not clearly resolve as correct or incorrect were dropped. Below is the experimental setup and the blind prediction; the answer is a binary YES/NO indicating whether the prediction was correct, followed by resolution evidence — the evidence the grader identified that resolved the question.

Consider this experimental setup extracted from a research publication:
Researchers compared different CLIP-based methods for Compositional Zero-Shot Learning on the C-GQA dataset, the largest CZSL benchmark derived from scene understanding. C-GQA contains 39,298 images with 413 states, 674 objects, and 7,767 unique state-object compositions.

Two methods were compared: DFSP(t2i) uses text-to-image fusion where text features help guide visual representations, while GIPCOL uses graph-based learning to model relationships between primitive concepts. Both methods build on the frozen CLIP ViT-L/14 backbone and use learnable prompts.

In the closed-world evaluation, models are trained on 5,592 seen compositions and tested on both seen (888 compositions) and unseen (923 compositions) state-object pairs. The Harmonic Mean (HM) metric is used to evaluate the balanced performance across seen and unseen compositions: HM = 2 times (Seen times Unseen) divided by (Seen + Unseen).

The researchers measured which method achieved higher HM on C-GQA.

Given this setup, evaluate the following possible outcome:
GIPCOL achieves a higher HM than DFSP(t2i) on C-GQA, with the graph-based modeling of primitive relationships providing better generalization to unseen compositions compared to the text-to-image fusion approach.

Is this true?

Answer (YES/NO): NO